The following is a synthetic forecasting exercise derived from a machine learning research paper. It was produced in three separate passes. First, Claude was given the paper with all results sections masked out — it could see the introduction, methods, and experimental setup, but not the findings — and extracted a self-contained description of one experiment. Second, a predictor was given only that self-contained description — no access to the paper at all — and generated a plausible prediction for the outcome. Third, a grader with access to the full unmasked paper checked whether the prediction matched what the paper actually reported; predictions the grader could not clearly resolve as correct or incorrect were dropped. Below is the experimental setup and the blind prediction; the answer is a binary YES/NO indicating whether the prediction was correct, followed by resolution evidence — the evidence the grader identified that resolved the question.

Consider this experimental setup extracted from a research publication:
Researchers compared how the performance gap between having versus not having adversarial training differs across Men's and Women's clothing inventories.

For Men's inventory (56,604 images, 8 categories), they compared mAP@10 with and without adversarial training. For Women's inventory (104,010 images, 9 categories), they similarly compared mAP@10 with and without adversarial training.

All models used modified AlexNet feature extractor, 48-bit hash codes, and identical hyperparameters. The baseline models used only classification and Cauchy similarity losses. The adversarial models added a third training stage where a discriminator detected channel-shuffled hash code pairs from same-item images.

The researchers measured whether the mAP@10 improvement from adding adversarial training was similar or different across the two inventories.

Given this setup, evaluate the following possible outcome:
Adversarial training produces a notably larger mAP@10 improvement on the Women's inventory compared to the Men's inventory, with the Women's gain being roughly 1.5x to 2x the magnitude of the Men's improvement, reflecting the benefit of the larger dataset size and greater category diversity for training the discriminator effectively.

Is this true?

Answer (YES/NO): NO